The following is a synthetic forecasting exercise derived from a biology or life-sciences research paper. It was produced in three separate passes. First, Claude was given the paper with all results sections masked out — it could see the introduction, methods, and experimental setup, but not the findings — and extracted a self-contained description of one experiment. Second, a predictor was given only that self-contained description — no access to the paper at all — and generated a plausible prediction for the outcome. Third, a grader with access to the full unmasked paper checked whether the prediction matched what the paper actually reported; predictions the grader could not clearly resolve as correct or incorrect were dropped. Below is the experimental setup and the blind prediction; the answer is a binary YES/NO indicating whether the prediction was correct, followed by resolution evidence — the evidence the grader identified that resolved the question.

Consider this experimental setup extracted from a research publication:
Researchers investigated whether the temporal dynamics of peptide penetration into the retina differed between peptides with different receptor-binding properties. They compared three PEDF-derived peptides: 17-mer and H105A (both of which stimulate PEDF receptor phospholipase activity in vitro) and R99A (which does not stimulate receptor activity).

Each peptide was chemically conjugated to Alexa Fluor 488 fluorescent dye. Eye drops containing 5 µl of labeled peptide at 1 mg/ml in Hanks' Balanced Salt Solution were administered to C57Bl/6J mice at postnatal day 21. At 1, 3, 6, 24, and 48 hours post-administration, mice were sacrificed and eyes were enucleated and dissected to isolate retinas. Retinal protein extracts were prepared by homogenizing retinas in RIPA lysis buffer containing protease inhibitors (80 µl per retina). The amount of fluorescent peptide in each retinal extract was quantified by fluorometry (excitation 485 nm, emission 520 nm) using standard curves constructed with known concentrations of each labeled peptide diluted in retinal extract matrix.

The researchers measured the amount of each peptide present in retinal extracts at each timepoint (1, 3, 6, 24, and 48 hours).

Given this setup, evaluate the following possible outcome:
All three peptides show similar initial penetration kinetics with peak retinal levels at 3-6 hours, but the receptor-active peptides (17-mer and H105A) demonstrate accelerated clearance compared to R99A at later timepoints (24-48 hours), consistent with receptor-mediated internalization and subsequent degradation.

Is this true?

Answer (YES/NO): NO